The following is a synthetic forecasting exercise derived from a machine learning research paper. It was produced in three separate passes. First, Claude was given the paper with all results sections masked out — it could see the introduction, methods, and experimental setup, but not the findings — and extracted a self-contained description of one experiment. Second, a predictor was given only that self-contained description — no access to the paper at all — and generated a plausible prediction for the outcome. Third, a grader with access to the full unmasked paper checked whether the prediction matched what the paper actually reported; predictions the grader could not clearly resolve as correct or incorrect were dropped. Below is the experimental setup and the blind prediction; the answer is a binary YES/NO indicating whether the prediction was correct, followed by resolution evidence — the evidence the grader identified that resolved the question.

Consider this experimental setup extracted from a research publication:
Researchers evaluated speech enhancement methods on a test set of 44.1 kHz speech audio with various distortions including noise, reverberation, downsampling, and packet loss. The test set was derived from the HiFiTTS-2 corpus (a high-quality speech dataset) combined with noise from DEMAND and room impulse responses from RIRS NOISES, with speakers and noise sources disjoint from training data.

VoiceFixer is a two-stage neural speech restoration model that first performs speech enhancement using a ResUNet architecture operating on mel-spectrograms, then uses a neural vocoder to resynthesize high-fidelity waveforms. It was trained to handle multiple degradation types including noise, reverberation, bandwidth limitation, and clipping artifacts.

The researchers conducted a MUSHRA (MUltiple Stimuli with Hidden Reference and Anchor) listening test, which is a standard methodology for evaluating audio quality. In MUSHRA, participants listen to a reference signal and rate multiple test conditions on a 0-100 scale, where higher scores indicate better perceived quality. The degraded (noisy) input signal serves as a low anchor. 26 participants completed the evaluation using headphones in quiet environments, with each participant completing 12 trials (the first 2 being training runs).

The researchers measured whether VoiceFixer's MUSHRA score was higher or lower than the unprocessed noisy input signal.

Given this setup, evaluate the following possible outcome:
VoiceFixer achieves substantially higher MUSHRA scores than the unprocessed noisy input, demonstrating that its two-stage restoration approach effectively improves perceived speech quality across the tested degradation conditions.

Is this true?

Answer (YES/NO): NO